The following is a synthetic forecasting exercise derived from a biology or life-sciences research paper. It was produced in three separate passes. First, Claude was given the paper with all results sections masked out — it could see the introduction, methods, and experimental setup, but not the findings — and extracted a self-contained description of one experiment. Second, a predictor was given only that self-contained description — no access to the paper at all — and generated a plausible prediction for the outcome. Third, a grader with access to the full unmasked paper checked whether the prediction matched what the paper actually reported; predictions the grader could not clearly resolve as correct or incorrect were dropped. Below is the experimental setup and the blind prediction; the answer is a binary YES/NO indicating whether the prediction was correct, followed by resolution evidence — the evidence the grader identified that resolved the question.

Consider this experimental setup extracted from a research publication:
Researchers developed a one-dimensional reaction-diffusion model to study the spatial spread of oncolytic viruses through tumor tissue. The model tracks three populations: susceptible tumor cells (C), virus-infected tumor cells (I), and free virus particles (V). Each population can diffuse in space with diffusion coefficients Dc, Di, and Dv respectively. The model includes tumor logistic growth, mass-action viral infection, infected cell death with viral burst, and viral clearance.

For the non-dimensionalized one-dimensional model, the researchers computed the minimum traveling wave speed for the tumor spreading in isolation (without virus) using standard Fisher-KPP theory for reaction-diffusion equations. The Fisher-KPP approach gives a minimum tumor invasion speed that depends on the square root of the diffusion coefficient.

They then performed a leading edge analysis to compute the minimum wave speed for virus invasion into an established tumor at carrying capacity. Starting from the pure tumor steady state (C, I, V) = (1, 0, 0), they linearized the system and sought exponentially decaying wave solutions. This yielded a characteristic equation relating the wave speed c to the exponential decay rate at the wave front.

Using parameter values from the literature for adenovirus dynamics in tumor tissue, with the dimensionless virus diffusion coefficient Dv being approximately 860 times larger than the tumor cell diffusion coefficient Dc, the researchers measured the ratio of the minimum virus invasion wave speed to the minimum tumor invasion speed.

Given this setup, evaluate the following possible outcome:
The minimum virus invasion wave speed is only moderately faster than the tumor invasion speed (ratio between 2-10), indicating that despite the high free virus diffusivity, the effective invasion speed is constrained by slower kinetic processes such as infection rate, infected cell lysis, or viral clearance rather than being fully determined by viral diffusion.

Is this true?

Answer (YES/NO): YES